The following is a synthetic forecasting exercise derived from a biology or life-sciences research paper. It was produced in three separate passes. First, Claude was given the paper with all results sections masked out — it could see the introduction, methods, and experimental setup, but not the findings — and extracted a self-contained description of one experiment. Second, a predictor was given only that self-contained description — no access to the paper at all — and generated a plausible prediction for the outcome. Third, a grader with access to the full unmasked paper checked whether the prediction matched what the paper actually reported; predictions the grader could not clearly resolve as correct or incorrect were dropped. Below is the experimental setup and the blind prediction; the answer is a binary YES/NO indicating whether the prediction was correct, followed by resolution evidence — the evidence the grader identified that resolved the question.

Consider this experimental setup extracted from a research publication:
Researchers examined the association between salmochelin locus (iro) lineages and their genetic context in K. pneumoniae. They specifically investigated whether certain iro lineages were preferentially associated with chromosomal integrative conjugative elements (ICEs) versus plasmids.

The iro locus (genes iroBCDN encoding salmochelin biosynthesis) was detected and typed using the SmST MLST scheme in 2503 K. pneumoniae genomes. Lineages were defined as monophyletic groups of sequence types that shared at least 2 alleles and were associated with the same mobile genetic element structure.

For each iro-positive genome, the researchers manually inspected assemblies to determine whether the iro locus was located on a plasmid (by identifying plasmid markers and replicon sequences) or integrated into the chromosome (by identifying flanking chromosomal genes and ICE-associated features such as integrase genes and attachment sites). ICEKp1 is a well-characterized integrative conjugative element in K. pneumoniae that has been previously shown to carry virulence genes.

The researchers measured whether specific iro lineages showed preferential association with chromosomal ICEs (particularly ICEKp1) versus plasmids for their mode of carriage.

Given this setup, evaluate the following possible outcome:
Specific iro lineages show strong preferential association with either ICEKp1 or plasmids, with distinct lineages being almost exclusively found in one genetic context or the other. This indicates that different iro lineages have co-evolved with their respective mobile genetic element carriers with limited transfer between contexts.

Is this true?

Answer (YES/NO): YES